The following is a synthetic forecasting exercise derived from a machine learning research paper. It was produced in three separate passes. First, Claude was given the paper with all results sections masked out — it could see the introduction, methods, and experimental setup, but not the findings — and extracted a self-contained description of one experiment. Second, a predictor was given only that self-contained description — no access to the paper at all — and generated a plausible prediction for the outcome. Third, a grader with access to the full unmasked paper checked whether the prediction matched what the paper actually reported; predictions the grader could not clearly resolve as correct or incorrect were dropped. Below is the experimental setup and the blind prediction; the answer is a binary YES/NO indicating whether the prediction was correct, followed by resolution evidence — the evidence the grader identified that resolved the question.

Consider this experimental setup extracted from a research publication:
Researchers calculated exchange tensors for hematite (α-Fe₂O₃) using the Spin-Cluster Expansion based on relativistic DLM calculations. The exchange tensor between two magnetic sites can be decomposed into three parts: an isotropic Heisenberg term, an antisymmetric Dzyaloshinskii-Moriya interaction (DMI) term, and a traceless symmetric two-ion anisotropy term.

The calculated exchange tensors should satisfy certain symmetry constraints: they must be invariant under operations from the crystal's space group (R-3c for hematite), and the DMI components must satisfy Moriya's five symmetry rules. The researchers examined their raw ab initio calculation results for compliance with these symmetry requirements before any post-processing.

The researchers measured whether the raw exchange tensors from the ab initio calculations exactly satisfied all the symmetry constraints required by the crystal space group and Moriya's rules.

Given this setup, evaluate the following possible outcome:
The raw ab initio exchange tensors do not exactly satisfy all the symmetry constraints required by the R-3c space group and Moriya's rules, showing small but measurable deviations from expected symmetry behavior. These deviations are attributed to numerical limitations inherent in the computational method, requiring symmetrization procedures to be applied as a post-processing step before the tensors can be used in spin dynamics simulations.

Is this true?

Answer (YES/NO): YES